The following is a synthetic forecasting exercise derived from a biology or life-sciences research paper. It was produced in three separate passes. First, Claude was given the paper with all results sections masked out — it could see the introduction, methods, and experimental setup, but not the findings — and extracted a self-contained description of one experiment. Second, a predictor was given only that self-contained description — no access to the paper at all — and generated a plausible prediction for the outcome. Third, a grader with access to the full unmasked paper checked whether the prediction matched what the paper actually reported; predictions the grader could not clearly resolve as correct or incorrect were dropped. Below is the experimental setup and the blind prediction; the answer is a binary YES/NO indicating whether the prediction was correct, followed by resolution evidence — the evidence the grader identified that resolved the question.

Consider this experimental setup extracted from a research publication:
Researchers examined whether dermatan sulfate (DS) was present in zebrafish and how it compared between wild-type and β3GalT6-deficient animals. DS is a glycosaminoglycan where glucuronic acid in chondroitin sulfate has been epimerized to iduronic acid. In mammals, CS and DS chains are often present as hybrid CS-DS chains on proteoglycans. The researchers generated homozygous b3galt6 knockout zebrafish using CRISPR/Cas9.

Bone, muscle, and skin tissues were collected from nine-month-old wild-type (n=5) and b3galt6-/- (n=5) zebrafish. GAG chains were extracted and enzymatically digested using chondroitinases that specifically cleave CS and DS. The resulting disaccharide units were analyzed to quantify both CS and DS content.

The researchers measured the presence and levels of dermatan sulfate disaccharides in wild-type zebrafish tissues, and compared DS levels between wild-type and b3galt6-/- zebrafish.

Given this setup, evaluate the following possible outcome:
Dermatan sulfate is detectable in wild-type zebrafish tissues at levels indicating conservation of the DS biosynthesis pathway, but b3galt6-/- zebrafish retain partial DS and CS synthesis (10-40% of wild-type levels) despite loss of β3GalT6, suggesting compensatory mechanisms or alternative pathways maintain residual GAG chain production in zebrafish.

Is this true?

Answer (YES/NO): NO